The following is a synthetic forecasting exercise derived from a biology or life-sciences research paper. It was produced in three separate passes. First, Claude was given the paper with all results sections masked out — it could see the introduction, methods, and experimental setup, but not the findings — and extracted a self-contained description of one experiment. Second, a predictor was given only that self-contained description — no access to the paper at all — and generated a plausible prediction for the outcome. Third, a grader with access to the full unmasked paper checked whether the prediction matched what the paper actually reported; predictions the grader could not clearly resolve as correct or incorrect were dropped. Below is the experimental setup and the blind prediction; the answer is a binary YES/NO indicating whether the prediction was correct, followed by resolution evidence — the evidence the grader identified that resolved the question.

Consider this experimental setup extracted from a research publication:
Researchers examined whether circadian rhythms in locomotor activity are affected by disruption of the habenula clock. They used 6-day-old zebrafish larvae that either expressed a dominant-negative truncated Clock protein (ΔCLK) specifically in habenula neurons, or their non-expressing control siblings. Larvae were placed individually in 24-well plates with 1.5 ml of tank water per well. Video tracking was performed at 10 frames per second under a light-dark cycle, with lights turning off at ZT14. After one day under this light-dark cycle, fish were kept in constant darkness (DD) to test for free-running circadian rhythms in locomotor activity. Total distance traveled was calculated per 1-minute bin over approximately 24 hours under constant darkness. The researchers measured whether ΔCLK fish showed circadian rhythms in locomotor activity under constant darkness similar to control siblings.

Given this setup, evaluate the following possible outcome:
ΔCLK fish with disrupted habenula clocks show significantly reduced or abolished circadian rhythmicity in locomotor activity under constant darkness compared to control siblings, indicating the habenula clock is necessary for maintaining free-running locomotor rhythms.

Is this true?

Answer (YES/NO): NO